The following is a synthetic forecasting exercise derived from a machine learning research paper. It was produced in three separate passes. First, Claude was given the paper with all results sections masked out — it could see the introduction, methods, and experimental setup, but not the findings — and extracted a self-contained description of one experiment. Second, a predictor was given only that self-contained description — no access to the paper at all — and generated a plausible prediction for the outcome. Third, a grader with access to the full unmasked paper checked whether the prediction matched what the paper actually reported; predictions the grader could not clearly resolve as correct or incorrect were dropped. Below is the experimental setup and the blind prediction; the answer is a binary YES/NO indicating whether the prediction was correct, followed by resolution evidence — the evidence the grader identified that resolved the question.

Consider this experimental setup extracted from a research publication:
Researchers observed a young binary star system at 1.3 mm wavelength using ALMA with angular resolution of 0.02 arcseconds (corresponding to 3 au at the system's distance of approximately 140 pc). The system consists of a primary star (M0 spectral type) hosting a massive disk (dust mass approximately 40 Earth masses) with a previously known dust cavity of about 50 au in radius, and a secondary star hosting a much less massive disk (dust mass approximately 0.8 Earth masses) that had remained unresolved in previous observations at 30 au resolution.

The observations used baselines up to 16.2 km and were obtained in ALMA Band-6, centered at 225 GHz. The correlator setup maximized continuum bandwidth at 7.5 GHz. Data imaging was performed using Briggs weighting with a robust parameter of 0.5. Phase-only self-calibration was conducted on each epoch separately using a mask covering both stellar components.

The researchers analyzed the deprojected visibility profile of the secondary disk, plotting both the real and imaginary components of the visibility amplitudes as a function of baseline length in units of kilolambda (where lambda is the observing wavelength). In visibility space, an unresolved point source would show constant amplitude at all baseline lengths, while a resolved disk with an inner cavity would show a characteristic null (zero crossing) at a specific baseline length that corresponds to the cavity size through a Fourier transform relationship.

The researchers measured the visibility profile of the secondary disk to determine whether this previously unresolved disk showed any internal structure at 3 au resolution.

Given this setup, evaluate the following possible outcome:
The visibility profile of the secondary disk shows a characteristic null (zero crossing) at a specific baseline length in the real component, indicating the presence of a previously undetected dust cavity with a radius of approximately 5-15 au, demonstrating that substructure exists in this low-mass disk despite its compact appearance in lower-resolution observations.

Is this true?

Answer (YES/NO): NO